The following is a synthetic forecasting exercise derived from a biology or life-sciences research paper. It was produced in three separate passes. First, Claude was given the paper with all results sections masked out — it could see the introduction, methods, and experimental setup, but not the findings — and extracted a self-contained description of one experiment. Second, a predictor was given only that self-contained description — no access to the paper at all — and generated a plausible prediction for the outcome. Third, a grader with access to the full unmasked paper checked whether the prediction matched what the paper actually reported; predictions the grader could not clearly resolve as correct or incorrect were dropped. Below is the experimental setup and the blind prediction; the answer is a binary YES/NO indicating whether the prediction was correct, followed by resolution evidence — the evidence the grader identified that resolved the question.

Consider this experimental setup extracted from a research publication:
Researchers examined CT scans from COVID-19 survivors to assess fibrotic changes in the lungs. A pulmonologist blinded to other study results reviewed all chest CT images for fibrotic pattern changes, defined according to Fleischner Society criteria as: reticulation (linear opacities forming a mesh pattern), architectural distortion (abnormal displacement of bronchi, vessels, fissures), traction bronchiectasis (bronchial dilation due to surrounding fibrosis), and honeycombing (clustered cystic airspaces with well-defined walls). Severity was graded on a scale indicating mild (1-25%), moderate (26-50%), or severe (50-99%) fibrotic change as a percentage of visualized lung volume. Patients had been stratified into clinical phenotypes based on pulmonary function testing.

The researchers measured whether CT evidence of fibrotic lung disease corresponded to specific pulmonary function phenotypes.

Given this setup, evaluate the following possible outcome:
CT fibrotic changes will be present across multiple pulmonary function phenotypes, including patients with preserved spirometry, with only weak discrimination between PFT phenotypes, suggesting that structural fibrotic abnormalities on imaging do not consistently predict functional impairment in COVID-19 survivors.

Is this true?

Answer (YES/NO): NO